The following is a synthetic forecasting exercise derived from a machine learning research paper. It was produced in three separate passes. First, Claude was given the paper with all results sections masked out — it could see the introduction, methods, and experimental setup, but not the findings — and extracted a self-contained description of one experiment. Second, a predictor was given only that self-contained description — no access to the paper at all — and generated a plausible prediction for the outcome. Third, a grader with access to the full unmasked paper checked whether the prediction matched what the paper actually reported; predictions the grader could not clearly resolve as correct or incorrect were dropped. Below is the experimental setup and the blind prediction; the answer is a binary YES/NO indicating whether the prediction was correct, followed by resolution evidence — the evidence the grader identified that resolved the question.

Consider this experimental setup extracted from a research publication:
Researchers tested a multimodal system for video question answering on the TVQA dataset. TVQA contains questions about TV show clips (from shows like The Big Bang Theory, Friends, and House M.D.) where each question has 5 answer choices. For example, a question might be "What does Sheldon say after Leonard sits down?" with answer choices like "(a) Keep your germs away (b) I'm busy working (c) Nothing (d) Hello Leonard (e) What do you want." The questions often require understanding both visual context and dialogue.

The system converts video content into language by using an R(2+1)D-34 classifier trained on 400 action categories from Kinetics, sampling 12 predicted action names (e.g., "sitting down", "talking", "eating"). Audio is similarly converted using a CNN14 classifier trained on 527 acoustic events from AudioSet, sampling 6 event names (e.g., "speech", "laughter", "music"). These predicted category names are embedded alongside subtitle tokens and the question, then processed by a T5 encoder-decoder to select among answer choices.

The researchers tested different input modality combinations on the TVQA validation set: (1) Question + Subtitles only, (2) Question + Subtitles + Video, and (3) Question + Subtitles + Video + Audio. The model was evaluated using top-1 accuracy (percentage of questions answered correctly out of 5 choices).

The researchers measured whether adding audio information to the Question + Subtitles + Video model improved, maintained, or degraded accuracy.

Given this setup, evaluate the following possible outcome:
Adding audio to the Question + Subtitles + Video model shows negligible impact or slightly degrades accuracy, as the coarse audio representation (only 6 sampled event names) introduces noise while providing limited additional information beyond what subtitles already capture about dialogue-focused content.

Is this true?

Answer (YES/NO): NO